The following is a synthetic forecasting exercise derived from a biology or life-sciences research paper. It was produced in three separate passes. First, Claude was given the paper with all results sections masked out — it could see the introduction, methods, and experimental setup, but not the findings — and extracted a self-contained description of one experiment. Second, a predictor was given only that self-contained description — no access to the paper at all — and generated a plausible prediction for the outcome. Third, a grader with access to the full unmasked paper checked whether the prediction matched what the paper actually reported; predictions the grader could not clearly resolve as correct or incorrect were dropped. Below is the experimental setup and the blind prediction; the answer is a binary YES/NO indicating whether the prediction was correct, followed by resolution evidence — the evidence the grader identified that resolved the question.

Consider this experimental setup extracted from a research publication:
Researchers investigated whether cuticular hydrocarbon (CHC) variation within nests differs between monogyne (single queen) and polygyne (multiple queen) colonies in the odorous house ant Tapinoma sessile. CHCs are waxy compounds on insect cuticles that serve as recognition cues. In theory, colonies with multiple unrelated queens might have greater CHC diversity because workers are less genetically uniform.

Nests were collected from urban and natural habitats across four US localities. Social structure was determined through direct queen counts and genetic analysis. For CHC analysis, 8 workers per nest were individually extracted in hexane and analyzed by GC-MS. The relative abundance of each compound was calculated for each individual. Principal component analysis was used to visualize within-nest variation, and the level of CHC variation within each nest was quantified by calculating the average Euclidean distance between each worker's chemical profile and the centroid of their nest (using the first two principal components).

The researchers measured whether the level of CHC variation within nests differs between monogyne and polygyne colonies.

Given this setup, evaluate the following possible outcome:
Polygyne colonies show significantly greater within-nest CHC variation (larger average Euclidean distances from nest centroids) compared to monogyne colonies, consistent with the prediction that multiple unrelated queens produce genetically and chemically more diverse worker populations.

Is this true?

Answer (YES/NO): NO